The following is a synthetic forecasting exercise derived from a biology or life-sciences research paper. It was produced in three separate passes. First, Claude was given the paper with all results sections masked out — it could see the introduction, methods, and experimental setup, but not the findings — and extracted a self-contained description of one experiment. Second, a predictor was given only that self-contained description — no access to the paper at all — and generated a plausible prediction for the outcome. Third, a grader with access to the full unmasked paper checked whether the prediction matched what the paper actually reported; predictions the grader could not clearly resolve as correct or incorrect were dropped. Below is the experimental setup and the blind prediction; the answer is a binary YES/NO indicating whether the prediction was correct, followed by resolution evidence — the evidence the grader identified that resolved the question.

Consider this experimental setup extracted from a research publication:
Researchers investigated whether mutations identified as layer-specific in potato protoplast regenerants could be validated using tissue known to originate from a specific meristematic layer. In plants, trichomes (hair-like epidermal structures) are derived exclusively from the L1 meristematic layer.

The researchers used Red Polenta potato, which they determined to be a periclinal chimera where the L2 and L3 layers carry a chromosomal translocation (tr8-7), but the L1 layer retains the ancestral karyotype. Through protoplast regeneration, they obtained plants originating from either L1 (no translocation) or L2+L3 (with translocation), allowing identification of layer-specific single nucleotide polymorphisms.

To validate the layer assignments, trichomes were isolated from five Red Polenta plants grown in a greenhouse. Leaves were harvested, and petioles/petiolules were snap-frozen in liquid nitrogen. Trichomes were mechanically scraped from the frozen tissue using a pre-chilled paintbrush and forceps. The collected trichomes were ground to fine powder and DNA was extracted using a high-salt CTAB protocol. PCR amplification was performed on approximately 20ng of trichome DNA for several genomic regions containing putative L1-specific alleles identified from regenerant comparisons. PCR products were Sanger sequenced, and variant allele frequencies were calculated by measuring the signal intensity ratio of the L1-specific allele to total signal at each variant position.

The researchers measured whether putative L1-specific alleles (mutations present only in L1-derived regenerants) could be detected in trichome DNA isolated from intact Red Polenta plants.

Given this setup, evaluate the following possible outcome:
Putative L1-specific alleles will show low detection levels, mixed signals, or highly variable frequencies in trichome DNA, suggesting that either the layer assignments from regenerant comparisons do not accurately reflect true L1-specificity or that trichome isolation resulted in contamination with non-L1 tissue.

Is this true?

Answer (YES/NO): NO